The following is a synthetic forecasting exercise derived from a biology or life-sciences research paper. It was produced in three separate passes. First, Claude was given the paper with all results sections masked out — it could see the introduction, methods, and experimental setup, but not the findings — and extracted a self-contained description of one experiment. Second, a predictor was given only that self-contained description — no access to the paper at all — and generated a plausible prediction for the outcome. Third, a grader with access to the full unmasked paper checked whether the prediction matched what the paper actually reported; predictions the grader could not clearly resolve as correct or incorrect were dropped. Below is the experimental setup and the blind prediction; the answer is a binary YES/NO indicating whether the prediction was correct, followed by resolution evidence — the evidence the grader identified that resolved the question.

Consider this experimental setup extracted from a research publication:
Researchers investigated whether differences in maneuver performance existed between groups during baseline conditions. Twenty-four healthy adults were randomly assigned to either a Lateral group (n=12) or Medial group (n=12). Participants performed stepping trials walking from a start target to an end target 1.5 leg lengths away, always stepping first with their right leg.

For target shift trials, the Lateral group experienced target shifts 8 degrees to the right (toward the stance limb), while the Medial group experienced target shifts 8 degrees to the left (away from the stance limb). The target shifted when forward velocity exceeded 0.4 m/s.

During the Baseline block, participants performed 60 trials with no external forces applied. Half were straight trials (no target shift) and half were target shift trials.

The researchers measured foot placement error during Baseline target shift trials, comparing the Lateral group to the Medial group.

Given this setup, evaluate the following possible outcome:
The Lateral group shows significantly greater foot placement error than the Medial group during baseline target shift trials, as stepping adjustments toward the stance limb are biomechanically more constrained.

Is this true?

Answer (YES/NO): YES